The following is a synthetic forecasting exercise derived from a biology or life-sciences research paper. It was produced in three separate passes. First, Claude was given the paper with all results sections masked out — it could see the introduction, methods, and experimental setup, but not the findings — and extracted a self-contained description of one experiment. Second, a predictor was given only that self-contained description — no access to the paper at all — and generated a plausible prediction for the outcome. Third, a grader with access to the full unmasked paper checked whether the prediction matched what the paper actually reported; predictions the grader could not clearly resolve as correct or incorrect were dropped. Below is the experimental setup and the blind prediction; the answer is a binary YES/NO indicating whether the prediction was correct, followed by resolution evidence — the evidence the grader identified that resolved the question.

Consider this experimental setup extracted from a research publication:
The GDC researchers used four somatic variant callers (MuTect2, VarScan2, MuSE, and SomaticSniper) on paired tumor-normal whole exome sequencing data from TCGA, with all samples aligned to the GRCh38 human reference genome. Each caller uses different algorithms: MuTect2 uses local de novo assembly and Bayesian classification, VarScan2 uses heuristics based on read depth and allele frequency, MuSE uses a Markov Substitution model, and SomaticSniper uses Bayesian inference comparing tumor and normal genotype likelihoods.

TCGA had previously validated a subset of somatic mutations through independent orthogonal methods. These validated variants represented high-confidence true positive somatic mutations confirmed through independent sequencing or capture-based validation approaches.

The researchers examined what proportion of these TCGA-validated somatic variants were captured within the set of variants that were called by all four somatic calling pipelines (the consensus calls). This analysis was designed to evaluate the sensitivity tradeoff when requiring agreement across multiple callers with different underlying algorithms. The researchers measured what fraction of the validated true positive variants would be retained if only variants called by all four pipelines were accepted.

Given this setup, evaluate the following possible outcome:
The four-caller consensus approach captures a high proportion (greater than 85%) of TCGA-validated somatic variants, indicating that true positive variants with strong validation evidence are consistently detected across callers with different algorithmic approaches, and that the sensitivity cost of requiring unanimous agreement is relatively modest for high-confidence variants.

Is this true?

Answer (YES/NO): NO